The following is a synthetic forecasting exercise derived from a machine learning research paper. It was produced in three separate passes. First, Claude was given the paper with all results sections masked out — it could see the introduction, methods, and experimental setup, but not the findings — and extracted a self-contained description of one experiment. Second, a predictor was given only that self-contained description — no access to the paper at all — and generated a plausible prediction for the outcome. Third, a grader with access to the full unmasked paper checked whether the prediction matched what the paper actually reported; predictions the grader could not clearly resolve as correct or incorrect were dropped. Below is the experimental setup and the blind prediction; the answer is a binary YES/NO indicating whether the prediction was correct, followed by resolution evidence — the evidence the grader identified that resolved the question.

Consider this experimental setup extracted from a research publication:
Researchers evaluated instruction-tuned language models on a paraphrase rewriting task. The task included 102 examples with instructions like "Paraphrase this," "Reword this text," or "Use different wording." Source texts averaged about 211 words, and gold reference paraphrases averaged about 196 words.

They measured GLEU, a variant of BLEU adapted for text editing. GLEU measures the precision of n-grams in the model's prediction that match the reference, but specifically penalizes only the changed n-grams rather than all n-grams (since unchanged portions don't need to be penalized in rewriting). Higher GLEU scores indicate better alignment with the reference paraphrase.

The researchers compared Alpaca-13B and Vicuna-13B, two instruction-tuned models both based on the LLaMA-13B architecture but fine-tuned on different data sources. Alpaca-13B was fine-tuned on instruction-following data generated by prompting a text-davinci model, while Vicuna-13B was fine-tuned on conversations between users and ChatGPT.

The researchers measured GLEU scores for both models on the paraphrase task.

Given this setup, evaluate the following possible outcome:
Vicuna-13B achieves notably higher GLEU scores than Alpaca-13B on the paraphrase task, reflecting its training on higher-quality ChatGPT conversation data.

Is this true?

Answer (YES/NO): NO